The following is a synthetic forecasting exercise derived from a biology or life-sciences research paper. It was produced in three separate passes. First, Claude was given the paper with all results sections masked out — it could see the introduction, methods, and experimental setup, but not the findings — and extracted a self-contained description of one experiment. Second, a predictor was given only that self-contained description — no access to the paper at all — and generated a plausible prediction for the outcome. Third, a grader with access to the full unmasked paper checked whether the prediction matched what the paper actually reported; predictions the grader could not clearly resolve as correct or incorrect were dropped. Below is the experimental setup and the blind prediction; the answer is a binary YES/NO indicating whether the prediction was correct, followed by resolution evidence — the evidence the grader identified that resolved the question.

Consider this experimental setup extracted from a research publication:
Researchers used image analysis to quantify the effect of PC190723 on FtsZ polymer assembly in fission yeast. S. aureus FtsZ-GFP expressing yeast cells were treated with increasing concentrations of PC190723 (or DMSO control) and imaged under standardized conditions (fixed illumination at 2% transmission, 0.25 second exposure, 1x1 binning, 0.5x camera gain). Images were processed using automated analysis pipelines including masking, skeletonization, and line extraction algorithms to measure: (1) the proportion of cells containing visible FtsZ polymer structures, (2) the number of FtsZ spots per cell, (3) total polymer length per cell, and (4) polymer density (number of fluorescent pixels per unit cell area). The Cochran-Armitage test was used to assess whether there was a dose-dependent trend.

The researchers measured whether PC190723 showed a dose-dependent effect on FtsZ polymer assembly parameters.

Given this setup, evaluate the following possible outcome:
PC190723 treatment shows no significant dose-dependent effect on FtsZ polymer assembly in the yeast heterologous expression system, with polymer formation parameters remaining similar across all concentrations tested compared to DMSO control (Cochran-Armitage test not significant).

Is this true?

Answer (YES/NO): NO